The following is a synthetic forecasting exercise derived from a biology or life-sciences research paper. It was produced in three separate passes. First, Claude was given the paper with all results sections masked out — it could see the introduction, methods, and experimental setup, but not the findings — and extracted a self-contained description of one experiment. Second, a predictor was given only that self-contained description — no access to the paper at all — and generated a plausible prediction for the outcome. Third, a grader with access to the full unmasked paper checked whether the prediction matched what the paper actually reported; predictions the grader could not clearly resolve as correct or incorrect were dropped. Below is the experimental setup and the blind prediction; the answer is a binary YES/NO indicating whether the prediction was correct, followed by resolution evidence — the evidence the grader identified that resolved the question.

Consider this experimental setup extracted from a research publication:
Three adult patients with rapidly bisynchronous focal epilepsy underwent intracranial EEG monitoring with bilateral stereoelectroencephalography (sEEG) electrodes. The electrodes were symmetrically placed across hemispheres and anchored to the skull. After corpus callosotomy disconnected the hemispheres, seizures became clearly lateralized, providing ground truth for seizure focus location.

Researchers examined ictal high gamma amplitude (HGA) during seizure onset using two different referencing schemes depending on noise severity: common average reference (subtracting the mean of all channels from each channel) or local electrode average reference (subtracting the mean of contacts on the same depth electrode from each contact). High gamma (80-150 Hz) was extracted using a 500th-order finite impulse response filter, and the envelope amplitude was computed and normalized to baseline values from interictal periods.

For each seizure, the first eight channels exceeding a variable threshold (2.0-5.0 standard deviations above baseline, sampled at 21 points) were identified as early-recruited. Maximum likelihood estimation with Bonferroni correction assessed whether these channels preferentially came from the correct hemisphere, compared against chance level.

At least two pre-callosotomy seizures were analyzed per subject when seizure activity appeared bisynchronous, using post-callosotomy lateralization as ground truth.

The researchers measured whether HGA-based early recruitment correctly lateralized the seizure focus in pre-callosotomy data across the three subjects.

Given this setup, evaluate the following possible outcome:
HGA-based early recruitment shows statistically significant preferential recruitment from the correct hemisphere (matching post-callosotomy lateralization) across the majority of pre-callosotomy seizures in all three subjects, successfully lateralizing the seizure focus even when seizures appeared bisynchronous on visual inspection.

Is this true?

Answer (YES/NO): NO